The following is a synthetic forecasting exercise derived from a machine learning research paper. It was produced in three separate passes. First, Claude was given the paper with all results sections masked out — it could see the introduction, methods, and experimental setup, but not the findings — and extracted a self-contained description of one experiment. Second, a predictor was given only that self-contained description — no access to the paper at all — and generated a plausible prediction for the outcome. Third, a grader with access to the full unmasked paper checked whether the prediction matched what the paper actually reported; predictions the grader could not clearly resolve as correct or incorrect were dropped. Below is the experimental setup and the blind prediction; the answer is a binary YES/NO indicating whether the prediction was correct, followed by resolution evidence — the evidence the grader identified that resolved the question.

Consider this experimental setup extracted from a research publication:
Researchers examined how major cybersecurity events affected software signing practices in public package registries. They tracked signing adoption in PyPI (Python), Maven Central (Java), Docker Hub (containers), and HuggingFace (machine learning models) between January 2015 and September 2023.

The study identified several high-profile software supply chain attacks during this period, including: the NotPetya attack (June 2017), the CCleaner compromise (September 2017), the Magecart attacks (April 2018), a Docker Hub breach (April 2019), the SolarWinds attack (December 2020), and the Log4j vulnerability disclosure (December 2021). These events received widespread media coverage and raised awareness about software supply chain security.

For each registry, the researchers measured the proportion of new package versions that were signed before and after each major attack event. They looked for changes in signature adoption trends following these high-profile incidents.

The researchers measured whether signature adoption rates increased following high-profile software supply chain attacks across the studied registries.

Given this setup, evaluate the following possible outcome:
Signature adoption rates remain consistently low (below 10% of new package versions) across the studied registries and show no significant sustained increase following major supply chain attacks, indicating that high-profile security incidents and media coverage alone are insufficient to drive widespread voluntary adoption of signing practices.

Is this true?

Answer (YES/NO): NO